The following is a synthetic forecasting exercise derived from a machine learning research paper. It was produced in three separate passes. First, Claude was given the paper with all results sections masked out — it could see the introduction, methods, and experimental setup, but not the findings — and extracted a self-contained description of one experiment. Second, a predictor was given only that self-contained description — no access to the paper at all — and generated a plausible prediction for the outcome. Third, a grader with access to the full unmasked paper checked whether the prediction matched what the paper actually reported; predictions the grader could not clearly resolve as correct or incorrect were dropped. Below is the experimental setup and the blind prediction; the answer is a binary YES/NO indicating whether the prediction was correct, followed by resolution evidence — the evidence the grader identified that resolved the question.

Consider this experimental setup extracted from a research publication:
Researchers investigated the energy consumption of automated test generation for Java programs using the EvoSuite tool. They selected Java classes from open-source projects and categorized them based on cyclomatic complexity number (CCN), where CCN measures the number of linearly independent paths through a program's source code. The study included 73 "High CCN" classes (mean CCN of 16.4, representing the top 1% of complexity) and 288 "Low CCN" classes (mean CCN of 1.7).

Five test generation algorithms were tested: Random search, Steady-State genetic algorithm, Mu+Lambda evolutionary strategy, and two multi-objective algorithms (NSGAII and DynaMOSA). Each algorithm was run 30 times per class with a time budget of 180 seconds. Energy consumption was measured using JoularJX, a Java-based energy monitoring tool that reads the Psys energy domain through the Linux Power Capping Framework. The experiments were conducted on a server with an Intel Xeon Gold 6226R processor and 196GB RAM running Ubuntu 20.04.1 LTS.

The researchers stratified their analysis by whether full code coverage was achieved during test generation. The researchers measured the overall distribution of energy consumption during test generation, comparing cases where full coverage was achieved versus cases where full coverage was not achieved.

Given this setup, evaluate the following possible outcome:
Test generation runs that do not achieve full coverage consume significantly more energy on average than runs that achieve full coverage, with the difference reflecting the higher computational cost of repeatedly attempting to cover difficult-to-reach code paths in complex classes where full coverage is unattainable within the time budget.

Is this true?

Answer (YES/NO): YES